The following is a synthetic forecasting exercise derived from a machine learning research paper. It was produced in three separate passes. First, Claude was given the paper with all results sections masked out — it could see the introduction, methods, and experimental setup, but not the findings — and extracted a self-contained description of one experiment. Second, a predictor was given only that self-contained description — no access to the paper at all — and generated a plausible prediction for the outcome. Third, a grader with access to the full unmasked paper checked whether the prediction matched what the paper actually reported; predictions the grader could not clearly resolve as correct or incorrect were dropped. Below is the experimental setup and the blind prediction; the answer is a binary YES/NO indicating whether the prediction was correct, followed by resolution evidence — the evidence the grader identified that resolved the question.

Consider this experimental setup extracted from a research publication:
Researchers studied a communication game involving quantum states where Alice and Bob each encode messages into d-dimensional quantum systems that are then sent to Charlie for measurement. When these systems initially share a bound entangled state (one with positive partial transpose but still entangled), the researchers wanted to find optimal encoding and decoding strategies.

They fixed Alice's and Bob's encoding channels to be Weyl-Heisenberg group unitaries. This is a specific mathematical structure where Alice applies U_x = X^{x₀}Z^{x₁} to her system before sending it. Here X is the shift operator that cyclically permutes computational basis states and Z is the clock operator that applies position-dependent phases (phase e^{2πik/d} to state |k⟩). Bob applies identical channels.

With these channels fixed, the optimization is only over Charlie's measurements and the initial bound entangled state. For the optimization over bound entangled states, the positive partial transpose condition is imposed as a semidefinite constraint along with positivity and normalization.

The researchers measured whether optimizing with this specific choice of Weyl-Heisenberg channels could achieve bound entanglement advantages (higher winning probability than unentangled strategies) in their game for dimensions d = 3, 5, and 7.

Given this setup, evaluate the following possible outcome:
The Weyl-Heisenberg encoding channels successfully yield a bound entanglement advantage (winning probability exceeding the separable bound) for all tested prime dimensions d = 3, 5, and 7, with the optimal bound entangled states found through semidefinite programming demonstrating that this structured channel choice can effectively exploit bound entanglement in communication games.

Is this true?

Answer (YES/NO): YES